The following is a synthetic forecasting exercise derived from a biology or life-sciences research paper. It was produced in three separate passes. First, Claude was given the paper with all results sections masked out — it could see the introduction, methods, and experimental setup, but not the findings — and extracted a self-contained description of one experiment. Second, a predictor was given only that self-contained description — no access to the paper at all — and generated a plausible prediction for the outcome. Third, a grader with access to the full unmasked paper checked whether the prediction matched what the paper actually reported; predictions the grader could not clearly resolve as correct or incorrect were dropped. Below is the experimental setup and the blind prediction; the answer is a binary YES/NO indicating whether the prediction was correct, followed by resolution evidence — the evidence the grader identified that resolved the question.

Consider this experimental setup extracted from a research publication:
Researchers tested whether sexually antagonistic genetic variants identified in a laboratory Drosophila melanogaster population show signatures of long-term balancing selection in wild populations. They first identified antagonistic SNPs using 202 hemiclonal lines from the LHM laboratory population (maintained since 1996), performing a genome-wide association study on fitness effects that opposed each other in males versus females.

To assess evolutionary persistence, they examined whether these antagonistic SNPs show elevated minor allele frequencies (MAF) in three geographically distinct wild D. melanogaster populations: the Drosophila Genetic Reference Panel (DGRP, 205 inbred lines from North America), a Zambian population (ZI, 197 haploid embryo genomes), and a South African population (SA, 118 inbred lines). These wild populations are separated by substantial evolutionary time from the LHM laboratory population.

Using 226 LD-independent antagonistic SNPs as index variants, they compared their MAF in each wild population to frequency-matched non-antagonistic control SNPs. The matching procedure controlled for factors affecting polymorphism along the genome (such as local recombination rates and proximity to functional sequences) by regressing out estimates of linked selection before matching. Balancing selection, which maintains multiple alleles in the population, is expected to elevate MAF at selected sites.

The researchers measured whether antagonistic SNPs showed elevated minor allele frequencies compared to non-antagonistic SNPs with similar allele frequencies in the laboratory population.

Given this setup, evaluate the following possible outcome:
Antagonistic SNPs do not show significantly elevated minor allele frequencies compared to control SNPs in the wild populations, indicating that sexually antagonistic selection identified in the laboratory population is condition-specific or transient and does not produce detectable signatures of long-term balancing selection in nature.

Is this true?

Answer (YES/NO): NO